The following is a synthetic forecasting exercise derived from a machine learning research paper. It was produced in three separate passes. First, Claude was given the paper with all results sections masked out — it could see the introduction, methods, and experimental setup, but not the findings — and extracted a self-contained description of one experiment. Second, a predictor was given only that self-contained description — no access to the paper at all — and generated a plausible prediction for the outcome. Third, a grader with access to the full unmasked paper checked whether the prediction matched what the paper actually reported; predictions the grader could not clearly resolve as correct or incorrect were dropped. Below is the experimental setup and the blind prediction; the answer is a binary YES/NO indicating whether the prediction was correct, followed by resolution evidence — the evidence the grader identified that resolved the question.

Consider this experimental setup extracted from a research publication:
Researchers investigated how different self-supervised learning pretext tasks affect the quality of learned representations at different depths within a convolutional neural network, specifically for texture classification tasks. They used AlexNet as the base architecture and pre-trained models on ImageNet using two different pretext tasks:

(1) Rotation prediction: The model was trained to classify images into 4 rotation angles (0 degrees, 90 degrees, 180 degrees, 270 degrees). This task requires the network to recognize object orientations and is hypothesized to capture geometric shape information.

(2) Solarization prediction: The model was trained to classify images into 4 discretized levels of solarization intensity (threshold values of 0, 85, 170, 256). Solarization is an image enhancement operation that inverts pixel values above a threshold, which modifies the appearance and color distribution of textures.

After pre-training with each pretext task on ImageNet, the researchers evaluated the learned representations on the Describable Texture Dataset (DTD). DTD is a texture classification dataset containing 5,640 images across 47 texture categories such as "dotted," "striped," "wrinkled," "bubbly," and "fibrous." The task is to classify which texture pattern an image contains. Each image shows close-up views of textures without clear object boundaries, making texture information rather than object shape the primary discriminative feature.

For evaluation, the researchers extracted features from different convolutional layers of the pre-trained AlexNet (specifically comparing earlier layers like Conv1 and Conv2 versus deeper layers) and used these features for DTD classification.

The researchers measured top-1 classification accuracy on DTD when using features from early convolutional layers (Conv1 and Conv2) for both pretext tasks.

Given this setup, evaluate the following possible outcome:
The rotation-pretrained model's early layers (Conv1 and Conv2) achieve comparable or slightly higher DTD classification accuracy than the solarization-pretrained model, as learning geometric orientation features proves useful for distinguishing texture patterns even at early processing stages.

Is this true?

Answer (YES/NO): NO